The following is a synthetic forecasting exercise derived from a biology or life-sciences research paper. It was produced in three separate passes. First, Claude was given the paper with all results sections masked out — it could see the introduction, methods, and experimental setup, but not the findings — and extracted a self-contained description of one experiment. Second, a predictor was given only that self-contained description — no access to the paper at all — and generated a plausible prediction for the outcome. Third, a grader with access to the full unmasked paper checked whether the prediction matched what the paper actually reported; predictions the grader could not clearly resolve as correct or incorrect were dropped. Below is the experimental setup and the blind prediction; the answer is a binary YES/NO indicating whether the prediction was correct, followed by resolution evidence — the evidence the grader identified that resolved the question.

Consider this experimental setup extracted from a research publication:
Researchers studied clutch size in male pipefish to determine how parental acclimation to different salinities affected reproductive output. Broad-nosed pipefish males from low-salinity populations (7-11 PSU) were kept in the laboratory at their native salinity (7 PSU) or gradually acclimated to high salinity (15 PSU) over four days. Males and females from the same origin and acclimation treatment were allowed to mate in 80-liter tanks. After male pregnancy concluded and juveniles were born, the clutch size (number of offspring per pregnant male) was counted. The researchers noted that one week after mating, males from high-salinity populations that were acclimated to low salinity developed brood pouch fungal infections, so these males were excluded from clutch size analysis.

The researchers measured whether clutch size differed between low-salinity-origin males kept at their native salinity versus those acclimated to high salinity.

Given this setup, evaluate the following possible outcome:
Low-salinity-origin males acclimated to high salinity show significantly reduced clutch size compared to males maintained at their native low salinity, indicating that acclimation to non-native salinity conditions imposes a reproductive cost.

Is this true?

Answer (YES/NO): NO